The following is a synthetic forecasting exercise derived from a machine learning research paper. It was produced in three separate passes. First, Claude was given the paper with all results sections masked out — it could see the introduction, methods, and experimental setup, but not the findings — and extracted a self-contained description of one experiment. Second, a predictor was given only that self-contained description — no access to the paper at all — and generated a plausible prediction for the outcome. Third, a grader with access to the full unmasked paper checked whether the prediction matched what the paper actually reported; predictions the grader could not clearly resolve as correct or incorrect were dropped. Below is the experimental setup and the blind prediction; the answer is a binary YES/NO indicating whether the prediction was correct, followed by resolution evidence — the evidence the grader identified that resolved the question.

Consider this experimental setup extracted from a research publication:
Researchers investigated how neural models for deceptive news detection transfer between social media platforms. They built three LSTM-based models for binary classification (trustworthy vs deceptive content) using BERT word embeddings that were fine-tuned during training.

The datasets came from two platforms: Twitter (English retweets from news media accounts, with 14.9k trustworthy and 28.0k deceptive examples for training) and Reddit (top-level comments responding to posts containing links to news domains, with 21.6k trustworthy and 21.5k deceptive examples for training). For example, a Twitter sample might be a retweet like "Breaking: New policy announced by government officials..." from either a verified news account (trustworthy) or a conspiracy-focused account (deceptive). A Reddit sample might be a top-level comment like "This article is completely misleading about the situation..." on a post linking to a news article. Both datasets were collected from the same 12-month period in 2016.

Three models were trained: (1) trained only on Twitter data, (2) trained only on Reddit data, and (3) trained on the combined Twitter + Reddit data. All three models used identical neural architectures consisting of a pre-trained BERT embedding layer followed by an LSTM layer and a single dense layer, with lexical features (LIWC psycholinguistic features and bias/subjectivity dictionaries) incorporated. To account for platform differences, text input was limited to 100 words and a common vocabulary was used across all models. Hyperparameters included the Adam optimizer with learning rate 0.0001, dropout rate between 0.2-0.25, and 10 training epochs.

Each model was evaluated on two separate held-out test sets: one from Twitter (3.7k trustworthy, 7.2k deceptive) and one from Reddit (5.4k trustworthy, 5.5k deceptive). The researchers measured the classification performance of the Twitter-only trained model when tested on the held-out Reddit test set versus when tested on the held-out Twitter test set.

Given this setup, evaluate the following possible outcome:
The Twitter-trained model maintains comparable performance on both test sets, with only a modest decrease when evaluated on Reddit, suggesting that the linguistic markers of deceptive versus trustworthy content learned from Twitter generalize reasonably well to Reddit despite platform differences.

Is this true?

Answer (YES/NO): NO